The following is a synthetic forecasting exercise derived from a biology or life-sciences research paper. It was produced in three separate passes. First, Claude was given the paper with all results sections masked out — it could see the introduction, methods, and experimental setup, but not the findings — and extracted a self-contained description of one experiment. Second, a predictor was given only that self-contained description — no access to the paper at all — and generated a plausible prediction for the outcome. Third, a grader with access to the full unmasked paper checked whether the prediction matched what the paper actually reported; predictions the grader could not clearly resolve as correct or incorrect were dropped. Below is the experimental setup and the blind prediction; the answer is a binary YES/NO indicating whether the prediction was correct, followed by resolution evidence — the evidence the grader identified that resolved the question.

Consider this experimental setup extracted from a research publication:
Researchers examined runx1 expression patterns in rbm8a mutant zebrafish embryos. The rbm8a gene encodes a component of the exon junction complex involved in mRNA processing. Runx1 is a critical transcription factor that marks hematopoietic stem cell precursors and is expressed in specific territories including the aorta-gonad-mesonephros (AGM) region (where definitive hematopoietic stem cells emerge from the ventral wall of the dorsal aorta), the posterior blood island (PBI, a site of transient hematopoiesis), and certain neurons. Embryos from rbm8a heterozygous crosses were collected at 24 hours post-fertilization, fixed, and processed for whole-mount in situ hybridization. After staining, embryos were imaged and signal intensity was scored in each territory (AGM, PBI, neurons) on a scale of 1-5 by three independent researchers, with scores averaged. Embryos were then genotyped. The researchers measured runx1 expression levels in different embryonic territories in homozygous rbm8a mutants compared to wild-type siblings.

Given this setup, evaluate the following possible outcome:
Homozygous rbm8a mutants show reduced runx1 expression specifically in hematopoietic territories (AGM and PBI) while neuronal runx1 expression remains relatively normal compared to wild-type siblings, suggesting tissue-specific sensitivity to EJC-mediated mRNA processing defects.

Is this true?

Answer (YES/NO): YES